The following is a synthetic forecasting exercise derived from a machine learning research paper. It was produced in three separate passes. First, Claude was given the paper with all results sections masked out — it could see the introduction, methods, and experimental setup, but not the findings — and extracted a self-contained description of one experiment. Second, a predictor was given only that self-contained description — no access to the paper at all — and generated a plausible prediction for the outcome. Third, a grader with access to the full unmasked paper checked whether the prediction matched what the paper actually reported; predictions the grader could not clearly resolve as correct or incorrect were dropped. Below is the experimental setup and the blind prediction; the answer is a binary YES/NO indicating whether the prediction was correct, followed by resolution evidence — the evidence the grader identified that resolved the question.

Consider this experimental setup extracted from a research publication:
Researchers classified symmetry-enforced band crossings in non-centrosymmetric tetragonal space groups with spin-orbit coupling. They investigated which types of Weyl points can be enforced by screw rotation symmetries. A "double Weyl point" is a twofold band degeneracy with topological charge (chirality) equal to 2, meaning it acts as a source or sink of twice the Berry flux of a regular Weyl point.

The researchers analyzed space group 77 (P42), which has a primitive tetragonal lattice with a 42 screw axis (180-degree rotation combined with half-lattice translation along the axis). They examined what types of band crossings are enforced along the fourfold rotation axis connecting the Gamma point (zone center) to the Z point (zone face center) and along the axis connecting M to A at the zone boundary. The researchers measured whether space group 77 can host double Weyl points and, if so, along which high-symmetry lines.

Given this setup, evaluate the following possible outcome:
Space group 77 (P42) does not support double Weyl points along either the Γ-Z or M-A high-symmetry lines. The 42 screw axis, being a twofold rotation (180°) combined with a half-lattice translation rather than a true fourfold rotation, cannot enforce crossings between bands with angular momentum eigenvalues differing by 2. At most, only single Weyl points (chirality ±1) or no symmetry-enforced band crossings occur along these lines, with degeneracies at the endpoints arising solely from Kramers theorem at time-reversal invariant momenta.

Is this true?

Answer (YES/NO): NO